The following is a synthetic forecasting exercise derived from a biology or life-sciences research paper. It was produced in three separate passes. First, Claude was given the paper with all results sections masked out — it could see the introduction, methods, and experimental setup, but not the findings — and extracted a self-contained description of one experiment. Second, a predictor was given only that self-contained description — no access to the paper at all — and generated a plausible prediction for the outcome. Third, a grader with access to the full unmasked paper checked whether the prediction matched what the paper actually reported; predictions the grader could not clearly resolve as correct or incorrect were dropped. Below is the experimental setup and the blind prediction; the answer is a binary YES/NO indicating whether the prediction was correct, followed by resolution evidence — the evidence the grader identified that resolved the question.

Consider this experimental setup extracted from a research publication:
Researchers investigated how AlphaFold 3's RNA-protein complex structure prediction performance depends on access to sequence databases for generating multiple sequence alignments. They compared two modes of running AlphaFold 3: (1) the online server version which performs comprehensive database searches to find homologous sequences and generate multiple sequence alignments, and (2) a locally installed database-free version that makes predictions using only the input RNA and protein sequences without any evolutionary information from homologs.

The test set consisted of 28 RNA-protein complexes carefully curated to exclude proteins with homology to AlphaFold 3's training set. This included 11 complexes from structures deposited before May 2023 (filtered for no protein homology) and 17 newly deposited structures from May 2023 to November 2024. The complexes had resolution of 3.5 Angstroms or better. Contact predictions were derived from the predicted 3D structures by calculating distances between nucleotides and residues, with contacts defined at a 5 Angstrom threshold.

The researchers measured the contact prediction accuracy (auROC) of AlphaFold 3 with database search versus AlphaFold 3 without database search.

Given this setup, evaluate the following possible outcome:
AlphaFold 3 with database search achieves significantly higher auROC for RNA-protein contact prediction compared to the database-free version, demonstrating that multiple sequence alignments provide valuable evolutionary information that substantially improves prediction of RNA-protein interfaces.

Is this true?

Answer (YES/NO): YES